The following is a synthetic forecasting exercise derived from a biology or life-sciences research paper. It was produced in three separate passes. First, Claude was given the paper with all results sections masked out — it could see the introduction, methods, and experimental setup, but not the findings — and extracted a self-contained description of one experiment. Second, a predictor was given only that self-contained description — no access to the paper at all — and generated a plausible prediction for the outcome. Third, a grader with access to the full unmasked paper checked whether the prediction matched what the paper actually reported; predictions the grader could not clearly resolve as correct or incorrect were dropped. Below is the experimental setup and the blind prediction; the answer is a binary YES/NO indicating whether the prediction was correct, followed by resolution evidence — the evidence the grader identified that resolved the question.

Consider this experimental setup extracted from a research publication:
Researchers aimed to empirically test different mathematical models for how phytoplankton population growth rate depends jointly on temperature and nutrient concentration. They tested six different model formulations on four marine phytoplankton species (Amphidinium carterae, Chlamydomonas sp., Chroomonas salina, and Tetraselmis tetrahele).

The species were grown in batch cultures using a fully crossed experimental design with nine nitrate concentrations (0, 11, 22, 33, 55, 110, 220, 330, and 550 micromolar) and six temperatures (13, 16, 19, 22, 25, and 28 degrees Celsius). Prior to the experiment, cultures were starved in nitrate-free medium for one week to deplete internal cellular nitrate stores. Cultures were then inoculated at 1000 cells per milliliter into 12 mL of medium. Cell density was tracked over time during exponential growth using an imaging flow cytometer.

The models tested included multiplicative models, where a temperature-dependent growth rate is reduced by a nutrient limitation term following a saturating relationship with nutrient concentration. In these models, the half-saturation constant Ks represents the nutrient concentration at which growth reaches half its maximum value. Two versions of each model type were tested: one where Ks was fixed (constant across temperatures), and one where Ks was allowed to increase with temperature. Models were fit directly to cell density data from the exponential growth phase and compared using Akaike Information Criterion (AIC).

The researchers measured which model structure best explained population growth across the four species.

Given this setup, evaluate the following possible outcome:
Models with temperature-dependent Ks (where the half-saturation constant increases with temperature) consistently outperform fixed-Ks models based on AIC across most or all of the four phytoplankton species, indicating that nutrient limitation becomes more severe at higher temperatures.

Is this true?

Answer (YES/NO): NO